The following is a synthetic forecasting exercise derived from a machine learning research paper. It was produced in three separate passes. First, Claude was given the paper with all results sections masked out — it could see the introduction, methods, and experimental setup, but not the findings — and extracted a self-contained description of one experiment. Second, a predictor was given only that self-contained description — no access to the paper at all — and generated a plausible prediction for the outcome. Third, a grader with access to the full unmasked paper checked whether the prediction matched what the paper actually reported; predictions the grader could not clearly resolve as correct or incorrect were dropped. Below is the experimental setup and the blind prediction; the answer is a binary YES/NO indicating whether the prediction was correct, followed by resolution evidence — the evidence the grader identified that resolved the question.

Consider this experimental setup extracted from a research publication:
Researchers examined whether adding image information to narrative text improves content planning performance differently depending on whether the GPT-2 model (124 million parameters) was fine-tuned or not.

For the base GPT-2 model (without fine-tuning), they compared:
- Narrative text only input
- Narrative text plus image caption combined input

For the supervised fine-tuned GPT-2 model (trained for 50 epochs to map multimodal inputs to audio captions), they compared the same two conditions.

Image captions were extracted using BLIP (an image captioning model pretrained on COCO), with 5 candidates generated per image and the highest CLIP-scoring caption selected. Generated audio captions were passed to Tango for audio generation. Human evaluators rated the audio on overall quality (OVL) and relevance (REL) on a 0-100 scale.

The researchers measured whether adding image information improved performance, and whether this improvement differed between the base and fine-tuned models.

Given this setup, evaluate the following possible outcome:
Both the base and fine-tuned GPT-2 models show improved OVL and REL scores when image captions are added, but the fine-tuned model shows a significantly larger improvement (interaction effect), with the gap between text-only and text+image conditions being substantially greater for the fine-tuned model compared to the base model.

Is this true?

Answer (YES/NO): NO